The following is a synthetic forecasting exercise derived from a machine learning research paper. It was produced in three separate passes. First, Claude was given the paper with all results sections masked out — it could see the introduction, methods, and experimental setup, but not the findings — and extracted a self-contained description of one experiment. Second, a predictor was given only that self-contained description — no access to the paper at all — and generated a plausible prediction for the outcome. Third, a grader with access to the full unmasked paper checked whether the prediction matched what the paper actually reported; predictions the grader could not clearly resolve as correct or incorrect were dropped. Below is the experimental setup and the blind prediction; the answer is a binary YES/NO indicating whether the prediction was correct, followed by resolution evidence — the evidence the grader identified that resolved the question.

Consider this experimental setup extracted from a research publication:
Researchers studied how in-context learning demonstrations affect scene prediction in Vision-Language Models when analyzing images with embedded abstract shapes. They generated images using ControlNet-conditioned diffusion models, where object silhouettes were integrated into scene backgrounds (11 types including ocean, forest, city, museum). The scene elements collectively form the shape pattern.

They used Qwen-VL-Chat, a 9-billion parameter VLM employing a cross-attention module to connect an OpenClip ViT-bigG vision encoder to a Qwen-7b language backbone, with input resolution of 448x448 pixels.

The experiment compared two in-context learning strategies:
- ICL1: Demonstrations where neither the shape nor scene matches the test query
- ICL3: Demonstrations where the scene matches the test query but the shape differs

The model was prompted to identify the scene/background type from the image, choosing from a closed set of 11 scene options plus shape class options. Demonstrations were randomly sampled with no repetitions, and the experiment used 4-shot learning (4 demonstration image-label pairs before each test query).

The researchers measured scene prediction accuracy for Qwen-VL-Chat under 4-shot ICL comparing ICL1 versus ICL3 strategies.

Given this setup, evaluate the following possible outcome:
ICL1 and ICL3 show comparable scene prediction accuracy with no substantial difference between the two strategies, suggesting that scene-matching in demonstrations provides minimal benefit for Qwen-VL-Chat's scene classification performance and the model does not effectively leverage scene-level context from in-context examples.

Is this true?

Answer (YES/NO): NO